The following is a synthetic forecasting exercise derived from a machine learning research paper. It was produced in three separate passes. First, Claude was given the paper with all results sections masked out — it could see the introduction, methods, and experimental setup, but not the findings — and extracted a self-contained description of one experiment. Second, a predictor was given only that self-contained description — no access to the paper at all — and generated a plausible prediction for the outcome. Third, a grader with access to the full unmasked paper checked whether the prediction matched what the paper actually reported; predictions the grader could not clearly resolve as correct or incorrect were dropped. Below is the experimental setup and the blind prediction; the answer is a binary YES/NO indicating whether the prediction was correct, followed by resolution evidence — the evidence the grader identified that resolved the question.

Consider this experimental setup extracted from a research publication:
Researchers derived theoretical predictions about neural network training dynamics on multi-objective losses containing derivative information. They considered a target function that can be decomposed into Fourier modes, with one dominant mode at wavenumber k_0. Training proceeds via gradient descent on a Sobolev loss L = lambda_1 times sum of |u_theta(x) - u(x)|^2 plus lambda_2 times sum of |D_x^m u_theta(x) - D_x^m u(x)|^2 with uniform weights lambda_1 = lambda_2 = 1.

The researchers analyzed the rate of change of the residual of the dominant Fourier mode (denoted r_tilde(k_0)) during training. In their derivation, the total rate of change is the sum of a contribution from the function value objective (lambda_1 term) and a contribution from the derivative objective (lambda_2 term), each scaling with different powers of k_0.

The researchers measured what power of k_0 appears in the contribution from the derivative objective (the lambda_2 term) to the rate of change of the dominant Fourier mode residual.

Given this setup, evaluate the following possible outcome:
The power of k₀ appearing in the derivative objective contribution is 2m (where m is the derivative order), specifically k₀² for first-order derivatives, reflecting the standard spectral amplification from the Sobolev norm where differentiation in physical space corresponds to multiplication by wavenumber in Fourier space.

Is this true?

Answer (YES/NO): YES